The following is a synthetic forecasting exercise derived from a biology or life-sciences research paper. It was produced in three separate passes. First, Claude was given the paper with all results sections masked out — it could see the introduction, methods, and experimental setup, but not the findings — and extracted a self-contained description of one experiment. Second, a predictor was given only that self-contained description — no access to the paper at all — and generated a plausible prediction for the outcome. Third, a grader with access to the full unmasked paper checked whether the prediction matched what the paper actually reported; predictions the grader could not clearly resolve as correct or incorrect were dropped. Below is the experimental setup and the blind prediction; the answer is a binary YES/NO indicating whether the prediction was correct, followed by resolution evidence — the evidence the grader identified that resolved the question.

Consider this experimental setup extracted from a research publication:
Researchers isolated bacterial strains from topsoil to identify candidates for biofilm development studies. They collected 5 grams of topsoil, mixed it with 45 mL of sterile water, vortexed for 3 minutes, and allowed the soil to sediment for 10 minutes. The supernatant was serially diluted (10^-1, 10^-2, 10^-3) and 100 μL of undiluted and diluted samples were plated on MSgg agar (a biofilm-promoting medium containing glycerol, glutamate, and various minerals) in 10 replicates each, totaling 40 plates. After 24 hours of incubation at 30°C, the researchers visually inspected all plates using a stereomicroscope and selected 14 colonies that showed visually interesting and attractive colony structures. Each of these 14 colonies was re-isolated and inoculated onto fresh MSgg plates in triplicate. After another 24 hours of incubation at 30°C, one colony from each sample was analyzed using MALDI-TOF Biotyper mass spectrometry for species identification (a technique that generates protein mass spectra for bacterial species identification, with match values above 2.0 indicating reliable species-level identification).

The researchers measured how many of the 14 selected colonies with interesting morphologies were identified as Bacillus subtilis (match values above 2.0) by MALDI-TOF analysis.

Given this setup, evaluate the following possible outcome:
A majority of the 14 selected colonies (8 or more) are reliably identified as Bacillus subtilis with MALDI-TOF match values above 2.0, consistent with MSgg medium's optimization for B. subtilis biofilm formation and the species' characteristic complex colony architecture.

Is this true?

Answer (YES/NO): NO